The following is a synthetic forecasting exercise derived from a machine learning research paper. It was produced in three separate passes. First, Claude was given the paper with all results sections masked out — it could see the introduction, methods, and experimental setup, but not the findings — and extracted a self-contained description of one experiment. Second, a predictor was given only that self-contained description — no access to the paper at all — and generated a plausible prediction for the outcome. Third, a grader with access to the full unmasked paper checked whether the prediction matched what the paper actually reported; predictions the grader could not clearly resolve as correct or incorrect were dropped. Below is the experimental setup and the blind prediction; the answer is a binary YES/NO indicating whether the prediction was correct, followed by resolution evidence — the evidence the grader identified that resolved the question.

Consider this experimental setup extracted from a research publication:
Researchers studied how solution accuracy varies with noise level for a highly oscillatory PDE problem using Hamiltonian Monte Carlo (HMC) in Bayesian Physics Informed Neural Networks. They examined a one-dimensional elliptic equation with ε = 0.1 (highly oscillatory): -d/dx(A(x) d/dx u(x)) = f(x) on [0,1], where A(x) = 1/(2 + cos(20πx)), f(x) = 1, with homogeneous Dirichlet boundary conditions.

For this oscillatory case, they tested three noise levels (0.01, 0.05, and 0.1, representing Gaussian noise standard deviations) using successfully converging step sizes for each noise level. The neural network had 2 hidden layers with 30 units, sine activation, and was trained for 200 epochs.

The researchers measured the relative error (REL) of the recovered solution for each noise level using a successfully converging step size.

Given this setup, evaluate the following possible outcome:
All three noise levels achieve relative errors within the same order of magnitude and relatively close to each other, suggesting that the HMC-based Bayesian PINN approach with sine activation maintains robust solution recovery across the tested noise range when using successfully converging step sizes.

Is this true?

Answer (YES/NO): NO